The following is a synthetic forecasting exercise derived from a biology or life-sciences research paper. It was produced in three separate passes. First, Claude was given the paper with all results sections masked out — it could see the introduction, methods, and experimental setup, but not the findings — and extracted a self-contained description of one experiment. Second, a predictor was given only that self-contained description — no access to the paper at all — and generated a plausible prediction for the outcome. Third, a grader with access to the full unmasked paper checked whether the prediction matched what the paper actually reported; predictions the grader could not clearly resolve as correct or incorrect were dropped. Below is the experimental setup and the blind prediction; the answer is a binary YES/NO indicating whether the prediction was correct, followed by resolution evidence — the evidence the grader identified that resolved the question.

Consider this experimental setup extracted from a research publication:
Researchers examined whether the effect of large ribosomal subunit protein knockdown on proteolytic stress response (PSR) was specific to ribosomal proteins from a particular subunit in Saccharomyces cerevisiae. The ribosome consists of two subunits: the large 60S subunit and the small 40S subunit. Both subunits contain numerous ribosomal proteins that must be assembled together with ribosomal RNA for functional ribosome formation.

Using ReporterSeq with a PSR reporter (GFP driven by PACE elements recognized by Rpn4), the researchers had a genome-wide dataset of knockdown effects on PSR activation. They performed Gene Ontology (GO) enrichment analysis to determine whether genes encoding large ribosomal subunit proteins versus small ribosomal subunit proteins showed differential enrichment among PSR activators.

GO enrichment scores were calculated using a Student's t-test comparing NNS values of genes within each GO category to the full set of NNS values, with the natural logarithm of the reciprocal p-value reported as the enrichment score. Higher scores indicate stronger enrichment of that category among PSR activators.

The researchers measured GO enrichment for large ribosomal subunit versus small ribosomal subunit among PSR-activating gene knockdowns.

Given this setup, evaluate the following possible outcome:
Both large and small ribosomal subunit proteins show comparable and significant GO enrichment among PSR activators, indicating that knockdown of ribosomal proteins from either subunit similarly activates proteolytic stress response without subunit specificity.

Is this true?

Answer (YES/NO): NO